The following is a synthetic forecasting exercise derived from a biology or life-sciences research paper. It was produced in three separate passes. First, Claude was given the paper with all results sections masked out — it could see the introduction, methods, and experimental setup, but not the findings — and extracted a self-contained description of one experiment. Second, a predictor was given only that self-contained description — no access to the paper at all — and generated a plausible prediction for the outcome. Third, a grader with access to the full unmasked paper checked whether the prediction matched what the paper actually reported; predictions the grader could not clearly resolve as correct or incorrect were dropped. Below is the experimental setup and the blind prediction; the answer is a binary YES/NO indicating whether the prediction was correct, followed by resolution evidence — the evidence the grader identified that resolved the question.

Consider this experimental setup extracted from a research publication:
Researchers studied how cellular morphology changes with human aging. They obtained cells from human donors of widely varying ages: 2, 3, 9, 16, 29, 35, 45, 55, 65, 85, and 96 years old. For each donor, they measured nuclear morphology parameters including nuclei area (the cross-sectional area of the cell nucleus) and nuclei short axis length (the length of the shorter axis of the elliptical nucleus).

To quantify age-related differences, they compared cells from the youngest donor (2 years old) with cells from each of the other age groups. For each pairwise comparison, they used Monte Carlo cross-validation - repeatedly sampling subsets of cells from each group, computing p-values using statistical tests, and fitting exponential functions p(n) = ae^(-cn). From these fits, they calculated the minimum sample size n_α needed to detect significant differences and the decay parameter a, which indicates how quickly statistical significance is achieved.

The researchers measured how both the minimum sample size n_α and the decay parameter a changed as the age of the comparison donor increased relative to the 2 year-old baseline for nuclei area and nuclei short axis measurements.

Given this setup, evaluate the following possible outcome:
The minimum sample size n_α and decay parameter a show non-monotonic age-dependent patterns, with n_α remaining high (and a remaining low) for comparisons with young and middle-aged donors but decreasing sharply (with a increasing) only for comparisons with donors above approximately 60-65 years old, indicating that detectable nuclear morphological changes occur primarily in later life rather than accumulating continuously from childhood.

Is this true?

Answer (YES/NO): NO